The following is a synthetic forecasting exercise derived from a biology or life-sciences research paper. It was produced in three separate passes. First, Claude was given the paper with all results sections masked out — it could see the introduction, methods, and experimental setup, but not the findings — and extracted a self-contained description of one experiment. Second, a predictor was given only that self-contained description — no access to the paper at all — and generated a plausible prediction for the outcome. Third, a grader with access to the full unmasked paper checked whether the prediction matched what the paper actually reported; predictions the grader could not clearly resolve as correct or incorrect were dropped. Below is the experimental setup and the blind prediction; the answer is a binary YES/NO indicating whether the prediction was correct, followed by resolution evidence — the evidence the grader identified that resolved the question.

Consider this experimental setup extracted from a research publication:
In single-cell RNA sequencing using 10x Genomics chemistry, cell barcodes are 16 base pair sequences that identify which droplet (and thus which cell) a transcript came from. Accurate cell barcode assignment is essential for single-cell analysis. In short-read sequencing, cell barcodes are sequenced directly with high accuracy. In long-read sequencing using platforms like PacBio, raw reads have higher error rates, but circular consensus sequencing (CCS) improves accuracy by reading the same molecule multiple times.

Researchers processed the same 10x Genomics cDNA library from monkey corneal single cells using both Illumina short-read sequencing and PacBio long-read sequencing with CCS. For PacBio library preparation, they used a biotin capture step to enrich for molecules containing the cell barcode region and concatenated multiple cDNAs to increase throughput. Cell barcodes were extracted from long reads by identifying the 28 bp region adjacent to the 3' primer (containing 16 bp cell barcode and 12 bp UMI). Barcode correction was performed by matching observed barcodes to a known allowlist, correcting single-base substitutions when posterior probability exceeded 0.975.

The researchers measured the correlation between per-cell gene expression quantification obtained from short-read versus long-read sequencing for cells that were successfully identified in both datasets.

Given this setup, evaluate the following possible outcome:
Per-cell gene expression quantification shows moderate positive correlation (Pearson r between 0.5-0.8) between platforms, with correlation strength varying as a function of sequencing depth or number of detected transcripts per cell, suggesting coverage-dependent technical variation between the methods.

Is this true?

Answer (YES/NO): NO